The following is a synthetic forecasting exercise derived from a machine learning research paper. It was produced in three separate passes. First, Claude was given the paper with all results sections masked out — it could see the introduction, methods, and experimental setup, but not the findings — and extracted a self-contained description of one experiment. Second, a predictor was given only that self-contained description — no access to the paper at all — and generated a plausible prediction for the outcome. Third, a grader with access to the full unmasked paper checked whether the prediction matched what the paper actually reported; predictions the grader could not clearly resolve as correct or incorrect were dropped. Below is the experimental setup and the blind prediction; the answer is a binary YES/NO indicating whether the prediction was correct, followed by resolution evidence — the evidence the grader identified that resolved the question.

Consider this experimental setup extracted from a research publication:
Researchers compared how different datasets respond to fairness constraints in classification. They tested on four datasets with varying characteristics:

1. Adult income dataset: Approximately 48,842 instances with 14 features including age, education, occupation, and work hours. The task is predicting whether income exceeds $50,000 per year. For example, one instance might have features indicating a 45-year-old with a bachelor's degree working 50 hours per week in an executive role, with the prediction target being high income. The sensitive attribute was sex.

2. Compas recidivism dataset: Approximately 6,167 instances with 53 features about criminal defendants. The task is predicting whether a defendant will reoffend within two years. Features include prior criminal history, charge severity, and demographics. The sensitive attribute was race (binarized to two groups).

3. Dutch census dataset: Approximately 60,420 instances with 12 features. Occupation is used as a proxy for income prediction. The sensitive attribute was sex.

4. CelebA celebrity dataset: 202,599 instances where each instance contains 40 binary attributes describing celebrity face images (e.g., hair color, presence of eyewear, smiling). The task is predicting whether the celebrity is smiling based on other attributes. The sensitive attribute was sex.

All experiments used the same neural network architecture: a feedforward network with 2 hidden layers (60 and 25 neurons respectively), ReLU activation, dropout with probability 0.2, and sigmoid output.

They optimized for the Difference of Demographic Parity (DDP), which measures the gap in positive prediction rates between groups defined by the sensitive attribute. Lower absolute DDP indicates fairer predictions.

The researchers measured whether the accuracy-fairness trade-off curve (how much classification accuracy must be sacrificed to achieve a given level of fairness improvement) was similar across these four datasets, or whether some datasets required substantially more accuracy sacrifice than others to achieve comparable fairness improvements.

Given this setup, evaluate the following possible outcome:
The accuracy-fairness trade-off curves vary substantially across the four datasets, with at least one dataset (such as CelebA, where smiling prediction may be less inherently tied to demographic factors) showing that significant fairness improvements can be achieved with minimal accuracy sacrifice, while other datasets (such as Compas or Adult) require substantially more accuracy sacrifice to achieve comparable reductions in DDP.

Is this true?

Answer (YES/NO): YES